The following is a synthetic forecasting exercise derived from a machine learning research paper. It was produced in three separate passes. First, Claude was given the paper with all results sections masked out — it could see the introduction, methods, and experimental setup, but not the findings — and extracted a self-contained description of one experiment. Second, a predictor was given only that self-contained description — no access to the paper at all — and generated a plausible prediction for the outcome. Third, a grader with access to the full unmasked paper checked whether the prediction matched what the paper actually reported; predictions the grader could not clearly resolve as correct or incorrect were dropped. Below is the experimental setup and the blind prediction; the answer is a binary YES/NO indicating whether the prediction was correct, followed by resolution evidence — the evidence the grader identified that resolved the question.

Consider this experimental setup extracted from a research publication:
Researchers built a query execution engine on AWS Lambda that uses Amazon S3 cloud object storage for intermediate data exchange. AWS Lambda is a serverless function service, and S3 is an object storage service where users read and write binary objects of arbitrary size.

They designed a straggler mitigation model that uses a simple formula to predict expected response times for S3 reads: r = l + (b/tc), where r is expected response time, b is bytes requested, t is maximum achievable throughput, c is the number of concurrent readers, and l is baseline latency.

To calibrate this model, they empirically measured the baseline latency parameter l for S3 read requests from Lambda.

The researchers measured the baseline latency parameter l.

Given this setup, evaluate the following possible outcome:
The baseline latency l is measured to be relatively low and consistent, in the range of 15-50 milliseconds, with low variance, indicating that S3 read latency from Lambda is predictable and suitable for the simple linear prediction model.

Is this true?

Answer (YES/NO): NO